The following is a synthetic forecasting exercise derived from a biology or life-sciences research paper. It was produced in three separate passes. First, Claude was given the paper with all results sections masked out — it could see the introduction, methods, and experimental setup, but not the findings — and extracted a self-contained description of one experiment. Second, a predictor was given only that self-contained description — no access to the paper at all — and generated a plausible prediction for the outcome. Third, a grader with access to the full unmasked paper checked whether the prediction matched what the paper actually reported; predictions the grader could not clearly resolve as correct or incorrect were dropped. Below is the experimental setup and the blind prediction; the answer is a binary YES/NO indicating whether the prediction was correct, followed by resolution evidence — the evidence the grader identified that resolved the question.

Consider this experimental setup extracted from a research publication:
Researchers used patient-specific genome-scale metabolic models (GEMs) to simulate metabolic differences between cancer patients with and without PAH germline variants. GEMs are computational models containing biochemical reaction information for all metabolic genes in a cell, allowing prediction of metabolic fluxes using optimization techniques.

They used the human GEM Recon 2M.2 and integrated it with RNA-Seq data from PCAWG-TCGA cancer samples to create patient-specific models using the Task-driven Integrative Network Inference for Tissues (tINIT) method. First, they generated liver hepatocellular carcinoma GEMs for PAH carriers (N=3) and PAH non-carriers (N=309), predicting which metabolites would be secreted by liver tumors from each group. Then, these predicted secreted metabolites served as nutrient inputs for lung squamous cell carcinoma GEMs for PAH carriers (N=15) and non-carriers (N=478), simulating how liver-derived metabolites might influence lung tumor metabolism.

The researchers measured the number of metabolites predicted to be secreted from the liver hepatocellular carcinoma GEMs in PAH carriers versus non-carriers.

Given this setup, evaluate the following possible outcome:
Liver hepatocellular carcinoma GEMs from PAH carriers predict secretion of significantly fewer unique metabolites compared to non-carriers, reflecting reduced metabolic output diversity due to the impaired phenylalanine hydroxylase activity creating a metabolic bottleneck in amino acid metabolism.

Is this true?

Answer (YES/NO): YES